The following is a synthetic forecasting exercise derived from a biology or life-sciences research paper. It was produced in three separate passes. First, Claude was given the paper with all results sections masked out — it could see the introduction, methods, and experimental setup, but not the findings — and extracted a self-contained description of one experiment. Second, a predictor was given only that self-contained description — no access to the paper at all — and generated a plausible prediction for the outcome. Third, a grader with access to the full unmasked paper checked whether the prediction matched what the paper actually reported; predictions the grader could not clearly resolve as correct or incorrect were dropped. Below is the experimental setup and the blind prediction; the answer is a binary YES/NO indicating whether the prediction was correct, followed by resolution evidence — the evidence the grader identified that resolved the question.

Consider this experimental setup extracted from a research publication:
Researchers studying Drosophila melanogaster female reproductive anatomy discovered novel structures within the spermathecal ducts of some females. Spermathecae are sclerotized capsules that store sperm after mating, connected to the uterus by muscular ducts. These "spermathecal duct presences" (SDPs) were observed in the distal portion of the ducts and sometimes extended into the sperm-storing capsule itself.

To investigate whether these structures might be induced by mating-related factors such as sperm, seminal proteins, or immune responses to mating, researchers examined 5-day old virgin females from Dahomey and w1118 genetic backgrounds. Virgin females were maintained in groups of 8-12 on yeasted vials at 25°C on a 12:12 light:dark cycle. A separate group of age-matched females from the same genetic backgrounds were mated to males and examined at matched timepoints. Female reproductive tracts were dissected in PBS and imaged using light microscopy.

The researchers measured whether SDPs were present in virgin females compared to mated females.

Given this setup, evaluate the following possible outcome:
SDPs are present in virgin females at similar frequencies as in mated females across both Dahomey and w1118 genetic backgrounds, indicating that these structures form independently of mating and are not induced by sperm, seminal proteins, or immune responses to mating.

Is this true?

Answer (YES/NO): YES